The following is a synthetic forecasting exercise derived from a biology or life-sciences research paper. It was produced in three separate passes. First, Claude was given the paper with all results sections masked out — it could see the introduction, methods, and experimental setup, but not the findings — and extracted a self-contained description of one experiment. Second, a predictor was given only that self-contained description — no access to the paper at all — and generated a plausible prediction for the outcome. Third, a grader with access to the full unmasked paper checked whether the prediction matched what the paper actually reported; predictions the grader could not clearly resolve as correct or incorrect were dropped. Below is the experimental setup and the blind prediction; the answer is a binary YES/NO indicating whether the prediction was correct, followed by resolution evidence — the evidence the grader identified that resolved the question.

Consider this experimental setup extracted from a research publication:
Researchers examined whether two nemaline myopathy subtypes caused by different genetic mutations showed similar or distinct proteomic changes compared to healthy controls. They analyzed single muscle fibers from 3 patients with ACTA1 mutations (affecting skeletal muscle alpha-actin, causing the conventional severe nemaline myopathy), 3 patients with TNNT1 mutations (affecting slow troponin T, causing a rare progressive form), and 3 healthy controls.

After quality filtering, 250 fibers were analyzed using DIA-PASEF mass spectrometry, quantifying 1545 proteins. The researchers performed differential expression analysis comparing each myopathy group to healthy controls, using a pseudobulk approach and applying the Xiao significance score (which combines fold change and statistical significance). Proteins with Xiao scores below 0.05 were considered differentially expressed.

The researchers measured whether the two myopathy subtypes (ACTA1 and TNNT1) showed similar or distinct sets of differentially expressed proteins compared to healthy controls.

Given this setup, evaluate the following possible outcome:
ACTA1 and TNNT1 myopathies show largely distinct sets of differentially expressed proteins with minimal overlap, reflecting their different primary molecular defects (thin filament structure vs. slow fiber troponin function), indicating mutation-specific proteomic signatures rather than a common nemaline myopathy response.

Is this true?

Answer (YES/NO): NO